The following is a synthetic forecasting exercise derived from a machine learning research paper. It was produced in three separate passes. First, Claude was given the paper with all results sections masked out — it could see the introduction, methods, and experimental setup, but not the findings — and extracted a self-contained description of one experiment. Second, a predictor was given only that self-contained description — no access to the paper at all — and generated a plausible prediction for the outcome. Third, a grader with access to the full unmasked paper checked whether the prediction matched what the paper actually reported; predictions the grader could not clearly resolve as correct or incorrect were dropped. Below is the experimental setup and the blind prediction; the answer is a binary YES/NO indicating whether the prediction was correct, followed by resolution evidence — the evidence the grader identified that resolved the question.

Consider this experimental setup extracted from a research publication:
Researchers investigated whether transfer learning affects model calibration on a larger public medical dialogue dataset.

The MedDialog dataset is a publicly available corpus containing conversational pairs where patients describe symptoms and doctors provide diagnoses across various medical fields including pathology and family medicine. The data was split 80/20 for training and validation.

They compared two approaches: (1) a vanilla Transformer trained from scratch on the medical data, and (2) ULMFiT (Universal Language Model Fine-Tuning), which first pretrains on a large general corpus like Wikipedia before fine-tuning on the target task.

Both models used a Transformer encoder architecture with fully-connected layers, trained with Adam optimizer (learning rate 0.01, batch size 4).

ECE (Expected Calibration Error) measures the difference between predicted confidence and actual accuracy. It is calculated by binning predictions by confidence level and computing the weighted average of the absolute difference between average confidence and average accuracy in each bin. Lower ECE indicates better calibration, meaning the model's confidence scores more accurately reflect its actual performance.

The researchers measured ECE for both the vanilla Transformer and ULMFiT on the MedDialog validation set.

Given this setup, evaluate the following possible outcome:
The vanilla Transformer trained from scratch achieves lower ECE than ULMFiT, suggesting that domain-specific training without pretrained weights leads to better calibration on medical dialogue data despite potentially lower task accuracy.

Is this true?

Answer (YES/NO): YES